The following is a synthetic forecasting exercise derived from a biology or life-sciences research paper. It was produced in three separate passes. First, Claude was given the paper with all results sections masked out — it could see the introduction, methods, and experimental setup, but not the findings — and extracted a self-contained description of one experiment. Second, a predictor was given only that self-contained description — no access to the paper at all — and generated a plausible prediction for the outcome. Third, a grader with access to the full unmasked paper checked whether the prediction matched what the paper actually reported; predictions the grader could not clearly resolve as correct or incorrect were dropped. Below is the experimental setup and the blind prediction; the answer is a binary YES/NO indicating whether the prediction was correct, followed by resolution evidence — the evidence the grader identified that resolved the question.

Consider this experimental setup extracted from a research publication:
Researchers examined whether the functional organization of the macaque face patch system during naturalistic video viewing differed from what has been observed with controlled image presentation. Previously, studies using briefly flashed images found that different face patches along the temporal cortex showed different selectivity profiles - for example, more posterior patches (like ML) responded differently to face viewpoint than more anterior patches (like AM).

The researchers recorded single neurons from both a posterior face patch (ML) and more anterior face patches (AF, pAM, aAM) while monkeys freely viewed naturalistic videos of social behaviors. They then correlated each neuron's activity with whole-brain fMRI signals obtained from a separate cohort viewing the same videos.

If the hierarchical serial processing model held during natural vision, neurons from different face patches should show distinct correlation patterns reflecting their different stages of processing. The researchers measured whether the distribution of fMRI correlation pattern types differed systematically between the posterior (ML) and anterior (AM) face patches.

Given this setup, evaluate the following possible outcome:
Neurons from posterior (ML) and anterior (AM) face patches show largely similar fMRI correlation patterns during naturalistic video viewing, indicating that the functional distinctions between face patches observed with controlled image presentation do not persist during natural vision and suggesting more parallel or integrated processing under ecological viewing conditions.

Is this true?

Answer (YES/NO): YES